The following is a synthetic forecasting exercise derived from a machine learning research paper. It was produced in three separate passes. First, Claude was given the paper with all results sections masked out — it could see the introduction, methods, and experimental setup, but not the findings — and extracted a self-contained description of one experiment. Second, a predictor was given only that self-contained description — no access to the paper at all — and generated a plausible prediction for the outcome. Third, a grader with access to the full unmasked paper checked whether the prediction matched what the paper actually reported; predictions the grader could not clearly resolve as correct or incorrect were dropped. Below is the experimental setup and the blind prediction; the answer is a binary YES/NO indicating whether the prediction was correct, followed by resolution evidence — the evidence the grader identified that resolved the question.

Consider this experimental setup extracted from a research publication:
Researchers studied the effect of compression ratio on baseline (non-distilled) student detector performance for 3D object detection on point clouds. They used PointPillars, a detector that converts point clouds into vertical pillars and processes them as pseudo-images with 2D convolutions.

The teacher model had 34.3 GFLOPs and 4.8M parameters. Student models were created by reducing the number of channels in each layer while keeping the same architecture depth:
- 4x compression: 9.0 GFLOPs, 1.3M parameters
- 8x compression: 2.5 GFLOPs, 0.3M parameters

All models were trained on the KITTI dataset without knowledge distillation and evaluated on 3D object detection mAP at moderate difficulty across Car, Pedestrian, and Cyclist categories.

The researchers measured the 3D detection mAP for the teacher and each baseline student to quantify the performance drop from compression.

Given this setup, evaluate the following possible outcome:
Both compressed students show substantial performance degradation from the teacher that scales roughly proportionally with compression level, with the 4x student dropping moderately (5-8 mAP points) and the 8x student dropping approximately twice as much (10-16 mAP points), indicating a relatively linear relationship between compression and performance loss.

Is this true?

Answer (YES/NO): NO